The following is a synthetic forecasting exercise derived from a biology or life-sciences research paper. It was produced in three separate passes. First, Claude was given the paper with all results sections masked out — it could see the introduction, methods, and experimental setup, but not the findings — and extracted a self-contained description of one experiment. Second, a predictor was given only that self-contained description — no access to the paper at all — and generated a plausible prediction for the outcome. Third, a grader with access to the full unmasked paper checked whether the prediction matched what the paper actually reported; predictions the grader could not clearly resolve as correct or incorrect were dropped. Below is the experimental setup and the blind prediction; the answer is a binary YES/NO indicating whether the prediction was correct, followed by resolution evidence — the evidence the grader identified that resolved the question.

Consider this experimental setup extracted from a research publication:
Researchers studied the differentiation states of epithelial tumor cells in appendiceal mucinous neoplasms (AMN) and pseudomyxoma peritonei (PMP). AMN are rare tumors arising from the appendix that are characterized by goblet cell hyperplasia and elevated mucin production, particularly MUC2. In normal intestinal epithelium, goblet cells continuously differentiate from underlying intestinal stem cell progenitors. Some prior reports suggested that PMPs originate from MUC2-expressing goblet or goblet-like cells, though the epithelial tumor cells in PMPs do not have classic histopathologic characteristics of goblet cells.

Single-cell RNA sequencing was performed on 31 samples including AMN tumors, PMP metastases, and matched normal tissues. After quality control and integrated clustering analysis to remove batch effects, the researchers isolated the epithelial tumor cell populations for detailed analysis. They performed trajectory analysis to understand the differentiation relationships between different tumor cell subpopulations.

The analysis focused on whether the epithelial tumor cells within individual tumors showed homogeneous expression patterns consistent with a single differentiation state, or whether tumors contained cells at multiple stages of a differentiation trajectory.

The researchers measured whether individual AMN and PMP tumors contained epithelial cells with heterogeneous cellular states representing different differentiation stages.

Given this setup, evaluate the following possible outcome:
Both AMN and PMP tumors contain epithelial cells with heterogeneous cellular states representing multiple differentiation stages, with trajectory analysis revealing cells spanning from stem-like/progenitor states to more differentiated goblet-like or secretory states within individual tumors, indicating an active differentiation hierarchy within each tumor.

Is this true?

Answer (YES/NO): YES